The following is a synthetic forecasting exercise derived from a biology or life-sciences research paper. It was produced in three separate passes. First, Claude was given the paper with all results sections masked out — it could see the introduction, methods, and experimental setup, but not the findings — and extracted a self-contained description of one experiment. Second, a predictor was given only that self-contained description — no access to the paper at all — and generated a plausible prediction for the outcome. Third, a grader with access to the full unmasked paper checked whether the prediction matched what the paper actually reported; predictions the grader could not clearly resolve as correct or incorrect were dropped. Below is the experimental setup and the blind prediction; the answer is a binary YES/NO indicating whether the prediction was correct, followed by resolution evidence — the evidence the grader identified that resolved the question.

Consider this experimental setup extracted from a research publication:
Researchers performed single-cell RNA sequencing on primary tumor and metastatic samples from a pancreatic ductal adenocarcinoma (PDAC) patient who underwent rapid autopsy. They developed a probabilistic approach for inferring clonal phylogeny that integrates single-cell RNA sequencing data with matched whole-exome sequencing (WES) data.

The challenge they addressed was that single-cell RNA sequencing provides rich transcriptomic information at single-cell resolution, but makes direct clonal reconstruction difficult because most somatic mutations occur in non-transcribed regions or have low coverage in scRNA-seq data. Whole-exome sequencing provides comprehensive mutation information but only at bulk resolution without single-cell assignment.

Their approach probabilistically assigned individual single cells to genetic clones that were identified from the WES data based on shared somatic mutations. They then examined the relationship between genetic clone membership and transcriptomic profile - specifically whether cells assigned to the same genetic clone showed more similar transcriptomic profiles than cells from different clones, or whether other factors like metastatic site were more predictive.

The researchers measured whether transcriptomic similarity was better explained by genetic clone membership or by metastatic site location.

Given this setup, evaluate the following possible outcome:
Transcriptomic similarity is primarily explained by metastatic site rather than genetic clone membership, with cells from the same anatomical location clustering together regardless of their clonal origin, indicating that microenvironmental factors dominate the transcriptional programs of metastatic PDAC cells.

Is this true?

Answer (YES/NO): NO